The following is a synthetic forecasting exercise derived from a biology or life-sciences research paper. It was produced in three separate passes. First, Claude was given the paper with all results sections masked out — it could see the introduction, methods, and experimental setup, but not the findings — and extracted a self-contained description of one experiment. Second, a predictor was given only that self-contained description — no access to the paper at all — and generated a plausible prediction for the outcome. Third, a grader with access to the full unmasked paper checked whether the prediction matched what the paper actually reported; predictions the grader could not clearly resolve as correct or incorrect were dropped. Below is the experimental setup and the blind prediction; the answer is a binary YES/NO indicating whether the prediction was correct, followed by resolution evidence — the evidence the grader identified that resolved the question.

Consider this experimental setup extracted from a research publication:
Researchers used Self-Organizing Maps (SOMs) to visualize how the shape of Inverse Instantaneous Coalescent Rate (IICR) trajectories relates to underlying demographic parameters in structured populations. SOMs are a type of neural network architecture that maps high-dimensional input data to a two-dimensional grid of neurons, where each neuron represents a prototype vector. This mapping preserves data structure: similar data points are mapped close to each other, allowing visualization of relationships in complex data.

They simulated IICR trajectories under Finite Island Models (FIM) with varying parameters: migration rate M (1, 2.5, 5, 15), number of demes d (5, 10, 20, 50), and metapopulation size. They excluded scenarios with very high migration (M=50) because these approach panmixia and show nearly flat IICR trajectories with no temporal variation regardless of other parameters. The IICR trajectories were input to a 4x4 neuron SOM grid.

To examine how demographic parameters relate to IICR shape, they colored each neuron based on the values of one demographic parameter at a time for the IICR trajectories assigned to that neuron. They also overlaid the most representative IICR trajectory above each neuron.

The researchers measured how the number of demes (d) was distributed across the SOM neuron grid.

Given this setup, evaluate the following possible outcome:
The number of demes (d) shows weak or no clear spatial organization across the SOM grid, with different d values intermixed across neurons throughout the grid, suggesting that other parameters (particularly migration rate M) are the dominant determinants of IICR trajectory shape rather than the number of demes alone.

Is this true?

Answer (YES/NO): NO